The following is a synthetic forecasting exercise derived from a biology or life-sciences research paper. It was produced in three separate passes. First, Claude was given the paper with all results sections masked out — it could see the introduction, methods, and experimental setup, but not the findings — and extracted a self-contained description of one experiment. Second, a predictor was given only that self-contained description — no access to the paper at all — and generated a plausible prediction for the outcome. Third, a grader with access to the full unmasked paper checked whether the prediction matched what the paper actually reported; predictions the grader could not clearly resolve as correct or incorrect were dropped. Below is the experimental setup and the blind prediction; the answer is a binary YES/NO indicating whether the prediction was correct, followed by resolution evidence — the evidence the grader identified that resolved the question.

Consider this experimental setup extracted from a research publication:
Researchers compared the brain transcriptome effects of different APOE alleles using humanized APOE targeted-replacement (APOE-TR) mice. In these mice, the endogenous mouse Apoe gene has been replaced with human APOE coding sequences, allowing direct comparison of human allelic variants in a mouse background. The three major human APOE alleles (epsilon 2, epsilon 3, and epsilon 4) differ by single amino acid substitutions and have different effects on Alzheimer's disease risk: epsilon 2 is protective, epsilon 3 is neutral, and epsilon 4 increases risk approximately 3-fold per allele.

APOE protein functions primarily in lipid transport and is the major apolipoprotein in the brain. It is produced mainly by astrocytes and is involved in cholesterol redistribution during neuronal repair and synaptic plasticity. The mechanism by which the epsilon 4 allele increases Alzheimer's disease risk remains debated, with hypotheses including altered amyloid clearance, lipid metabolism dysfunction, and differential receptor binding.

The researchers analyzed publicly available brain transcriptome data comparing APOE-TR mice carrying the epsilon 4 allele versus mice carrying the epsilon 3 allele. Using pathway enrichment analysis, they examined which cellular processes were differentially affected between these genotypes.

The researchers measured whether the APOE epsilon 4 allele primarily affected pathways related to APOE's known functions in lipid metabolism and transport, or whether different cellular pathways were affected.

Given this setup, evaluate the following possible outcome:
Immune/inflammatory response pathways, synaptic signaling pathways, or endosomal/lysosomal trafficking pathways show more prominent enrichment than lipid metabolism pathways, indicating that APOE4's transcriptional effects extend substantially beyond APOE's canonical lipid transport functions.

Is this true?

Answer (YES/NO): NO